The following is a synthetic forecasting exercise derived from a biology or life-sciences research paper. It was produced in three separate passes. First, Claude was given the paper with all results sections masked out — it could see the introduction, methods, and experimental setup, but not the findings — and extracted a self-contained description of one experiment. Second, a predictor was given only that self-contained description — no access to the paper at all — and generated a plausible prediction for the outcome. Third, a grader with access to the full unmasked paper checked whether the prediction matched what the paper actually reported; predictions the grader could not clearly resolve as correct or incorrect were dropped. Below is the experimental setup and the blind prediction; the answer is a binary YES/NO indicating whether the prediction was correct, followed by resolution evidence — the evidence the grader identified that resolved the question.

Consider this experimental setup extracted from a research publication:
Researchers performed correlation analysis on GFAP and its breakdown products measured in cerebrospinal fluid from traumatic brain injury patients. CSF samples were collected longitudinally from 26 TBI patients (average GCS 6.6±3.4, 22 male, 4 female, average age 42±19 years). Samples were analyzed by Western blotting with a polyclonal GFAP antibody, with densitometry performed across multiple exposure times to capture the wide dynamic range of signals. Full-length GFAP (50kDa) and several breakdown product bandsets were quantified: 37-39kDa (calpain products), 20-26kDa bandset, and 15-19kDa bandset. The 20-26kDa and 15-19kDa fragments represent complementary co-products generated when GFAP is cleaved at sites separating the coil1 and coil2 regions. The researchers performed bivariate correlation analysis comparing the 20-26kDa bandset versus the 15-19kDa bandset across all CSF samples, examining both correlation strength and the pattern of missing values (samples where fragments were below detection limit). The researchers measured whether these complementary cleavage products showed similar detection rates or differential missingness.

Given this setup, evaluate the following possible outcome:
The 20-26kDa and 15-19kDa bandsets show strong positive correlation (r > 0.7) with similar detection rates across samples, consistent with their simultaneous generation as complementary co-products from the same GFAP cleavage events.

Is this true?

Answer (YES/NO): NO